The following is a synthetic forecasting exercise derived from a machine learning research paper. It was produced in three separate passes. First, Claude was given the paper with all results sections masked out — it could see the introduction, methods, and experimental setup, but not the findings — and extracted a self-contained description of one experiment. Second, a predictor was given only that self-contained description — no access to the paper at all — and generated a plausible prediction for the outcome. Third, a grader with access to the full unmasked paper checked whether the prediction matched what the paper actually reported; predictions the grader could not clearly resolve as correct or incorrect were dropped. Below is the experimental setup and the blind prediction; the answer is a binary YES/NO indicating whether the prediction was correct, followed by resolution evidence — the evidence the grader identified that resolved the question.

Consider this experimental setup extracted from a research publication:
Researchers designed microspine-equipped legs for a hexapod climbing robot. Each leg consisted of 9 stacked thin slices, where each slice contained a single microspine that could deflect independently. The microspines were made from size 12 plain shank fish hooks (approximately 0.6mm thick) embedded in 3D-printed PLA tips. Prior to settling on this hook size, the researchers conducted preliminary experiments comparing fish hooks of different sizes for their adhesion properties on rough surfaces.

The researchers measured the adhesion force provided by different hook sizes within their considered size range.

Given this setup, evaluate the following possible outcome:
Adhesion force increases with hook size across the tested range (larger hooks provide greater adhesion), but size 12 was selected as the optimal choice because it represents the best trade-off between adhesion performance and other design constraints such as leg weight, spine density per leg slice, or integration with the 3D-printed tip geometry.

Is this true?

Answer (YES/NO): NO